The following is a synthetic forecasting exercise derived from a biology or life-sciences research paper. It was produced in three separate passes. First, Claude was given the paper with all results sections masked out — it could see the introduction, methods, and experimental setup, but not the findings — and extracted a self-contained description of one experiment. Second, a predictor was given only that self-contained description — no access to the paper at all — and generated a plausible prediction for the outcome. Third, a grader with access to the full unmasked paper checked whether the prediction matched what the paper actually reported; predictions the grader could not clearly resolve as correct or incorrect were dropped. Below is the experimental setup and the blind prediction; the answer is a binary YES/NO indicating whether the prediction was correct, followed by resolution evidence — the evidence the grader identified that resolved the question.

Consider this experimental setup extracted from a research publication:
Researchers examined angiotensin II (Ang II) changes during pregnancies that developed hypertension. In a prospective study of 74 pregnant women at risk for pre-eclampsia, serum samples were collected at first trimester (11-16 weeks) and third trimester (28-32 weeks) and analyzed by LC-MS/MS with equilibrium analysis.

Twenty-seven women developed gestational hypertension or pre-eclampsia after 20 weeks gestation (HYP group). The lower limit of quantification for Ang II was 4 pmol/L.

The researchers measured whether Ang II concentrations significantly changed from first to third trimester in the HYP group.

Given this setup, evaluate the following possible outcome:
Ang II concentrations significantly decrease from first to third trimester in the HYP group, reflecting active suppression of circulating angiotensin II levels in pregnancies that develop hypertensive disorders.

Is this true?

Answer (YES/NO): NO